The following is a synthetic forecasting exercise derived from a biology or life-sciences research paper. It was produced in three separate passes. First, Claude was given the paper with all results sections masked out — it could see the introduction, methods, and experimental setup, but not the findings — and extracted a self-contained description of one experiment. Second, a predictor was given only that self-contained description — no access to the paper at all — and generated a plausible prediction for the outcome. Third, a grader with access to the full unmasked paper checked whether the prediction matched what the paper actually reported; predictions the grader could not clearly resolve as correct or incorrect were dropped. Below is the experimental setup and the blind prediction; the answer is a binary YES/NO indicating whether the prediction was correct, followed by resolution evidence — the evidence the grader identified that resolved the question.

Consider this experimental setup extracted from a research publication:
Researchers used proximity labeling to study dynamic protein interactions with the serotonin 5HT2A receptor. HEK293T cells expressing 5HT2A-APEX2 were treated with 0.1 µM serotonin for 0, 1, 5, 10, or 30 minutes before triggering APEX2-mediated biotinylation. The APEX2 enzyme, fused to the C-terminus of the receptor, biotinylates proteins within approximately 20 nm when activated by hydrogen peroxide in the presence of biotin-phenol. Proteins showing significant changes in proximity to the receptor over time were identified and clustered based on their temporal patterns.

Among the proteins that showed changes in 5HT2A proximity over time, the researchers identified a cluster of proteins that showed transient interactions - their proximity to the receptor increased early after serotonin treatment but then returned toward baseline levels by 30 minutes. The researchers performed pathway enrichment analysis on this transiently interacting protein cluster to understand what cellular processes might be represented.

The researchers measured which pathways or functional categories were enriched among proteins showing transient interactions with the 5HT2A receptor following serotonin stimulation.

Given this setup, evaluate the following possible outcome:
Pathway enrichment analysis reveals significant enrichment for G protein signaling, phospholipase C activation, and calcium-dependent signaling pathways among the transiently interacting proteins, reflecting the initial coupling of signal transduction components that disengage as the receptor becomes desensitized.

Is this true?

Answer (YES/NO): NO